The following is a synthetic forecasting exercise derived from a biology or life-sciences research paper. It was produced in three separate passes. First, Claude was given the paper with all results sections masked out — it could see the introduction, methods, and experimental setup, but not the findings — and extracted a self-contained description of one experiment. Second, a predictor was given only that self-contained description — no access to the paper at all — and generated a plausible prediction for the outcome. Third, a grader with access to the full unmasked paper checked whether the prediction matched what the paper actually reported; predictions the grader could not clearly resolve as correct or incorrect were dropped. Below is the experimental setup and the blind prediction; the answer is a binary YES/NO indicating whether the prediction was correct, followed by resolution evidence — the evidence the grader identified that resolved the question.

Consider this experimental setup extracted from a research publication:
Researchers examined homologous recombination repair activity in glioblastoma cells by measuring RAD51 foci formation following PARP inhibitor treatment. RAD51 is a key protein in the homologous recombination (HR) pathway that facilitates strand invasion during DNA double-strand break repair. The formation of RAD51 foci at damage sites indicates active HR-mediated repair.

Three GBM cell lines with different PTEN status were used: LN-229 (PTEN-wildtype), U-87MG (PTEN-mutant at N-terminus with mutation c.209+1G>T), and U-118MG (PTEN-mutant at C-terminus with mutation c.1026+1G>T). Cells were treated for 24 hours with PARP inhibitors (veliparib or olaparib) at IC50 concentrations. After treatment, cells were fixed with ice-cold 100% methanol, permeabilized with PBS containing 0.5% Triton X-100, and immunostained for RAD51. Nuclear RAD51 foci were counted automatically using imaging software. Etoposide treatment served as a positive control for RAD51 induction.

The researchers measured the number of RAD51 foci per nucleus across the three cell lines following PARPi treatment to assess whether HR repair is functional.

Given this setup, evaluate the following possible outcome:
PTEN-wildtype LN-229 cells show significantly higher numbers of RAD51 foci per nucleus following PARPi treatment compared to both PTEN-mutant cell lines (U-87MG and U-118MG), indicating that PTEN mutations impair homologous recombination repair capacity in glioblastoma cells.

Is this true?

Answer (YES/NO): NO